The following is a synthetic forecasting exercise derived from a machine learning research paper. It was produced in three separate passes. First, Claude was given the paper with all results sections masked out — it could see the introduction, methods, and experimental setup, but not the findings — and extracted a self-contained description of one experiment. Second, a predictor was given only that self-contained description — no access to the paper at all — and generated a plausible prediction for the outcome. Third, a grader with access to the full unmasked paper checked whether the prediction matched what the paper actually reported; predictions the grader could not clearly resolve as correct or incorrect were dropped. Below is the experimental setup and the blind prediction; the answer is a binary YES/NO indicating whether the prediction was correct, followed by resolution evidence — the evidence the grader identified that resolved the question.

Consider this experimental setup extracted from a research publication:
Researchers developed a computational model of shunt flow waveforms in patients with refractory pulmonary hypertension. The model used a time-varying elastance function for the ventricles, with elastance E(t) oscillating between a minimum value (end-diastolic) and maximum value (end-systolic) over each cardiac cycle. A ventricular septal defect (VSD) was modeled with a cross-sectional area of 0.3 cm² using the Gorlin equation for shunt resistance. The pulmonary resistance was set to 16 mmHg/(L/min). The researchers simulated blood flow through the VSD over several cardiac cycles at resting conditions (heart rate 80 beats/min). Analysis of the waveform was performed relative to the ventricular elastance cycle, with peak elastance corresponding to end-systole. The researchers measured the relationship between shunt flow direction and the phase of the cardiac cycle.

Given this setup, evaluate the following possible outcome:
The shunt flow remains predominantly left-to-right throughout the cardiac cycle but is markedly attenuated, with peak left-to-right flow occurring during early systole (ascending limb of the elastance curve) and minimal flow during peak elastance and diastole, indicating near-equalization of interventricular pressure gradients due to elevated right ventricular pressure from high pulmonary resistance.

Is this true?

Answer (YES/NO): NO